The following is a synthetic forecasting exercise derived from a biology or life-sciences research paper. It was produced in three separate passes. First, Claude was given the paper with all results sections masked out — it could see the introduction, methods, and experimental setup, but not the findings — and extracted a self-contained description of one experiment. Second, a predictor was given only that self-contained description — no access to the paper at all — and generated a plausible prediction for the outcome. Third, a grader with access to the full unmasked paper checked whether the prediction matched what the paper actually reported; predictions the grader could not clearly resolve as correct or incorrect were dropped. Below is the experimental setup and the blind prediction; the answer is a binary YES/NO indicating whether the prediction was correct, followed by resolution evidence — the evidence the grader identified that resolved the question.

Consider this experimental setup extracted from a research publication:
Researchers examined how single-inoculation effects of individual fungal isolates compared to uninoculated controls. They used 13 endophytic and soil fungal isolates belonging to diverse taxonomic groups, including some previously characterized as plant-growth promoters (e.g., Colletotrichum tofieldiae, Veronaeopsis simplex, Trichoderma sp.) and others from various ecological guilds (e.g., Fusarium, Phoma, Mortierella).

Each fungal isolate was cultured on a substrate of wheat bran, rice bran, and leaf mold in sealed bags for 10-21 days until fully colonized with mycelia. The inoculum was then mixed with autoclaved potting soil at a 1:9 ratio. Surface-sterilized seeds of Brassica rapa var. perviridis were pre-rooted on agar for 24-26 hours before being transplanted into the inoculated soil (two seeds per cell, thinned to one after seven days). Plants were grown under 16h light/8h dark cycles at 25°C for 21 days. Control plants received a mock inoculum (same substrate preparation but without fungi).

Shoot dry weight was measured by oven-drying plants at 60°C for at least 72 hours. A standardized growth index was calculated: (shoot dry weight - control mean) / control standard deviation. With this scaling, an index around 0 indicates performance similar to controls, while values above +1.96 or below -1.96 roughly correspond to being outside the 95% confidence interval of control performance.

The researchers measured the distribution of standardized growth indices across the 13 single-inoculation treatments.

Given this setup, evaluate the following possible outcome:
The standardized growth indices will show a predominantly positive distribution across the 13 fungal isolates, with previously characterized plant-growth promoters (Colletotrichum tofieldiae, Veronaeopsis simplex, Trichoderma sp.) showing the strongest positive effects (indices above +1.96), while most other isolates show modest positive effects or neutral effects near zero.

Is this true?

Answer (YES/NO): NO